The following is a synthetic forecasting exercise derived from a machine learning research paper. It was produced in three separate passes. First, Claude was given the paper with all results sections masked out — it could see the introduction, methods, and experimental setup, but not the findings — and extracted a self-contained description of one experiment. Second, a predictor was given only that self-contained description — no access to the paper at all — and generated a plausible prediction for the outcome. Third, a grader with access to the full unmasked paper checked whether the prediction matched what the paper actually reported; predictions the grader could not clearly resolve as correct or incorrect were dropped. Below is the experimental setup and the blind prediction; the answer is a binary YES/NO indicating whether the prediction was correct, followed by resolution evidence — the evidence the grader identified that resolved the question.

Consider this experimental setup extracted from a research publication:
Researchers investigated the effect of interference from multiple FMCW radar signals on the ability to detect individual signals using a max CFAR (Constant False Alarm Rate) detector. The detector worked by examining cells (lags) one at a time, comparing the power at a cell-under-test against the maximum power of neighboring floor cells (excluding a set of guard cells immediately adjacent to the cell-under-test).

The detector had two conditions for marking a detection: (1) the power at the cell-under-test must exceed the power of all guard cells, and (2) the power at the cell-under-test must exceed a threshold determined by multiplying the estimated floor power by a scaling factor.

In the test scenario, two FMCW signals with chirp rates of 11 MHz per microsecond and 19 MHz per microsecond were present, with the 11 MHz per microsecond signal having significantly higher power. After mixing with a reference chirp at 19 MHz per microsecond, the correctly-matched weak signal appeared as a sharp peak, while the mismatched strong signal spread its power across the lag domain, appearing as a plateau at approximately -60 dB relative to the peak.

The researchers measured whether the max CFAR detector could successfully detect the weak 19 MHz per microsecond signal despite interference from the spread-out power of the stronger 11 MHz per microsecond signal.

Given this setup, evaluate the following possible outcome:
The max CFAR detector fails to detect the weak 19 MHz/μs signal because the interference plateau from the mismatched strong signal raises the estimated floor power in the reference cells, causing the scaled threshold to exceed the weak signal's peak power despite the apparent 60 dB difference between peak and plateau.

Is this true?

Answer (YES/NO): NO